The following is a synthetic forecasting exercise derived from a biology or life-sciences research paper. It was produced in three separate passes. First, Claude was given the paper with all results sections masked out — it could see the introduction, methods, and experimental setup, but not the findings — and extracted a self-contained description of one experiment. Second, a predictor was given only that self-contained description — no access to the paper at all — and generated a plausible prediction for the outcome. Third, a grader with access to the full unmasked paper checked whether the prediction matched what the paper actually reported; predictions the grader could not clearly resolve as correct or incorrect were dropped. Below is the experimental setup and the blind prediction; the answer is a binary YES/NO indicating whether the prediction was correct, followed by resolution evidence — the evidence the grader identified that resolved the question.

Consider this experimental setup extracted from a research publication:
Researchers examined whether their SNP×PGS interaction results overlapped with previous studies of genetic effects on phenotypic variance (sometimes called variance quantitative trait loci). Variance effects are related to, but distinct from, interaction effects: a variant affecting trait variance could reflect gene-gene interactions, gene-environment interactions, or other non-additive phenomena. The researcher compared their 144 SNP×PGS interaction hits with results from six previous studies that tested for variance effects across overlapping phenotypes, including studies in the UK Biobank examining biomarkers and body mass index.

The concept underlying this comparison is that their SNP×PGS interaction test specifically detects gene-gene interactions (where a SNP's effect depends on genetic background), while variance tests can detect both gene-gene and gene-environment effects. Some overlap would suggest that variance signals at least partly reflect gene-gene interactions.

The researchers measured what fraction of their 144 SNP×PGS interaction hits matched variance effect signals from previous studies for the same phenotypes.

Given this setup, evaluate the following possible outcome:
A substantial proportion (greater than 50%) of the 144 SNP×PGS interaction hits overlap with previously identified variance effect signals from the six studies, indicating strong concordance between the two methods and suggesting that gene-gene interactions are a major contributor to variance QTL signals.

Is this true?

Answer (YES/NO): NO